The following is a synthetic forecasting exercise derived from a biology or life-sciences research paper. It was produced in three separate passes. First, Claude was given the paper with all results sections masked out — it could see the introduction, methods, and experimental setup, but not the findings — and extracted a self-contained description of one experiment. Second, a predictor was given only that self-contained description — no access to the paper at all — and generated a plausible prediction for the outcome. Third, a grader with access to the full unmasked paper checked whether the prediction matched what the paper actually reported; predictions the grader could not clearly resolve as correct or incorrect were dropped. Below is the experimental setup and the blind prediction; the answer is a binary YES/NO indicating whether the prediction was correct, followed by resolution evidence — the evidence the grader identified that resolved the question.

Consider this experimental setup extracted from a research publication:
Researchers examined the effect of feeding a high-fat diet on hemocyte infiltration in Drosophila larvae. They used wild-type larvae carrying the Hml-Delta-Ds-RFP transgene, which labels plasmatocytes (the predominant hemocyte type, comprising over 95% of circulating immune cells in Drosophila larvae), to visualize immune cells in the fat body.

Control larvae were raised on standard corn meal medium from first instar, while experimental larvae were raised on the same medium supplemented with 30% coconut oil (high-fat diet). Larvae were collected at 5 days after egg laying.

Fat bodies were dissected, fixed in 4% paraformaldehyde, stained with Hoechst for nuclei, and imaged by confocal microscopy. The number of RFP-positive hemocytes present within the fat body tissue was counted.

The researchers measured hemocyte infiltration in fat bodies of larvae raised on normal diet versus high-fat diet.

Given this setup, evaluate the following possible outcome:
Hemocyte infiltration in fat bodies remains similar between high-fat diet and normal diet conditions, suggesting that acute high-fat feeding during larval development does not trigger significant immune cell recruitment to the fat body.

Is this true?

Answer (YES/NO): NO